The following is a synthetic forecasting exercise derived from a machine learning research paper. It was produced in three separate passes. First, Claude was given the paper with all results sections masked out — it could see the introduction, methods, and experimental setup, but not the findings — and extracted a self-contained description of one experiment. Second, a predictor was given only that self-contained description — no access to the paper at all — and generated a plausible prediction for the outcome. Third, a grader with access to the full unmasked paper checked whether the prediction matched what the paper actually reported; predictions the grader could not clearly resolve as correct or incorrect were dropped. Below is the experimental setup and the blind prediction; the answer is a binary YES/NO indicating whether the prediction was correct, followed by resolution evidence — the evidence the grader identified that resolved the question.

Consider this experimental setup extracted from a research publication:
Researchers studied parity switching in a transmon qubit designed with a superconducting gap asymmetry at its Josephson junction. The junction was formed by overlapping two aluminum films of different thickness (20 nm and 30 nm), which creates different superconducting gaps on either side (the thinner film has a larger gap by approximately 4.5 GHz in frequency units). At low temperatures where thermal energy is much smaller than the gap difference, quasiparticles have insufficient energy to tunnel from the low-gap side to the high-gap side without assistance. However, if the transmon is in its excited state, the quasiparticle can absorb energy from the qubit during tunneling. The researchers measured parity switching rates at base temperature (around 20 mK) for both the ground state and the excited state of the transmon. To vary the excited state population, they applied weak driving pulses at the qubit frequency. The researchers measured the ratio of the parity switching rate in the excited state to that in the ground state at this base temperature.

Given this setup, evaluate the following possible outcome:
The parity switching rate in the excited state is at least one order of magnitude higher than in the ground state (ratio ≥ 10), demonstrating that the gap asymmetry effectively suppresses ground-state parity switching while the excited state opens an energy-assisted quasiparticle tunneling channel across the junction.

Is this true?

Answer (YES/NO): YES